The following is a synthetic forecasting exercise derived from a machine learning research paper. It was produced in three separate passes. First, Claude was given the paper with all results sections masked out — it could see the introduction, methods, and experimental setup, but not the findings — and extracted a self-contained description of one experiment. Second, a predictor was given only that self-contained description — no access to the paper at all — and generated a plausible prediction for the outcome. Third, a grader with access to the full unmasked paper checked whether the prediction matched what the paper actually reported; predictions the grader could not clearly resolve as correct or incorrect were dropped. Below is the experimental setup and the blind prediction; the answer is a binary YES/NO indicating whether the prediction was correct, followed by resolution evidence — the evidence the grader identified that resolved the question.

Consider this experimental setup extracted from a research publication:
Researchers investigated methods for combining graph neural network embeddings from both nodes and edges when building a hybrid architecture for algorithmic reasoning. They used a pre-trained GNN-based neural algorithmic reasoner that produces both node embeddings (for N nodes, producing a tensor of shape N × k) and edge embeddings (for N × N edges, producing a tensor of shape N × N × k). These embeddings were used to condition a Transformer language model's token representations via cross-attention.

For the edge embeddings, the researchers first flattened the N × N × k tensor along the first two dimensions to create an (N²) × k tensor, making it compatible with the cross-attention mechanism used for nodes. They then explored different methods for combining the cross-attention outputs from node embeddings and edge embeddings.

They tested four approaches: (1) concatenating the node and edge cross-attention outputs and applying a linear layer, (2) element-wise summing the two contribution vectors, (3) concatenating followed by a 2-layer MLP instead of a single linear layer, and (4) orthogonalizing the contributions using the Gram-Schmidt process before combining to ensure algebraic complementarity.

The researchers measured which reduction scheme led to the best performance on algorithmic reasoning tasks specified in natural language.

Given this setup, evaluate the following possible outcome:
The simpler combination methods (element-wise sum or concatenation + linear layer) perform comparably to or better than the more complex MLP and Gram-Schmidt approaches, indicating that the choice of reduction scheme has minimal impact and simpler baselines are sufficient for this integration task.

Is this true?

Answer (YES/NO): NO